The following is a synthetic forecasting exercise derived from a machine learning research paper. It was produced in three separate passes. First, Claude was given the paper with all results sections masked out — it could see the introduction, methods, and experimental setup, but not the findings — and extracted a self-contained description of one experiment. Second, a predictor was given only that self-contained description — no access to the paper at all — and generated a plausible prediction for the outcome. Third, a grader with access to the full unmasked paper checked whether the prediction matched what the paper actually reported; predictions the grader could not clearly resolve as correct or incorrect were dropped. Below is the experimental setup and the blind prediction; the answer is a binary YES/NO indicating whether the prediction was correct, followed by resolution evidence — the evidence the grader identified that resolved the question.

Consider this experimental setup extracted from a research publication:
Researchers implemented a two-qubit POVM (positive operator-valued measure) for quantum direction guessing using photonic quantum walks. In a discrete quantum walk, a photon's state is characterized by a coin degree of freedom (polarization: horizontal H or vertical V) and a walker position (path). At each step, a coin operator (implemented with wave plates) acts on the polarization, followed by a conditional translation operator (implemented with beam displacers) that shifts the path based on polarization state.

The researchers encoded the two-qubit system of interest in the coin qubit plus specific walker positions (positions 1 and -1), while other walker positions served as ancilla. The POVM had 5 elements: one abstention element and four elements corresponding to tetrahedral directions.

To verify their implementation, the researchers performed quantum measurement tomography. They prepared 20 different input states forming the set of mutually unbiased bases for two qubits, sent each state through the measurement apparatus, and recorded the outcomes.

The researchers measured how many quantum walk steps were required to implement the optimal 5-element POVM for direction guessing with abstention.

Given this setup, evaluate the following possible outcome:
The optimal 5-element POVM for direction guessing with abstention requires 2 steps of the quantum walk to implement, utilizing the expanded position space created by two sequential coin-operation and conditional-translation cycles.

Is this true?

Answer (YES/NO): NO